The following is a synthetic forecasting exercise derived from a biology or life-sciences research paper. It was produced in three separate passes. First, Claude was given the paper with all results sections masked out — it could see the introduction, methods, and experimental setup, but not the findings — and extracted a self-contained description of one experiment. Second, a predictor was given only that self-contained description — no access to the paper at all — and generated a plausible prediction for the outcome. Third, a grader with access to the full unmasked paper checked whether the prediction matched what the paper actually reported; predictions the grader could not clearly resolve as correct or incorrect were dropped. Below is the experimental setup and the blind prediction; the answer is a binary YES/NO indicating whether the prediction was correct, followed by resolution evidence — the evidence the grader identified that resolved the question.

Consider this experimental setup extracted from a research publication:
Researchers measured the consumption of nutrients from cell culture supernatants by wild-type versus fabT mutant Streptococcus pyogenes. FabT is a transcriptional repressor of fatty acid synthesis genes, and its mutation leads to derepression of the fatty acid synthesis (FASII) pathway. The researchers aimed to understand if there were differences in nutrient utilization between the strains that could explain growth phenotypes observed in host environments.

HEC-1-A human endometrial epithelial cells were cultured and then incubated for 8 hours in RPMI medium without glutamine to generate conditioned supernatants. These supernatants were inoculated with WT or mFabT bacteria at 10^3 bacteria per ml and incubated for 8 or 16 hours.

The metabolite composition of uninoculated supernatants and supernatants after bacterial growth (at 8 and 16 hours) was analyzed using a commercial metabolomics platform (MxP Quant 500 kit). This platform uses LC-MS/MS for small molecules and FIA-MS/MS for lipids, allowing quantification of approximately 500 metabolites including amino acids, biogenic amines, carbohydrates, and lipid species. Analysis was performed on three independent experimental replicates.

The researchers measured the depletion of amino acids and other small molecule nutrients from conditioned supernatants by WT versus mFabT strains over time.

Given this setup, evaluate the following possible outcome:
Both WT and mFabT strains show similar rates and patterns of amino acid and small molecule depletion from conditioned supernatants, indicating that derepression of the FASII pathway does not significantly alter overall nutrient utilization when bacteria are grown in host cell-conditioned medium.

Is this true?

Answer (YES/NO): NO